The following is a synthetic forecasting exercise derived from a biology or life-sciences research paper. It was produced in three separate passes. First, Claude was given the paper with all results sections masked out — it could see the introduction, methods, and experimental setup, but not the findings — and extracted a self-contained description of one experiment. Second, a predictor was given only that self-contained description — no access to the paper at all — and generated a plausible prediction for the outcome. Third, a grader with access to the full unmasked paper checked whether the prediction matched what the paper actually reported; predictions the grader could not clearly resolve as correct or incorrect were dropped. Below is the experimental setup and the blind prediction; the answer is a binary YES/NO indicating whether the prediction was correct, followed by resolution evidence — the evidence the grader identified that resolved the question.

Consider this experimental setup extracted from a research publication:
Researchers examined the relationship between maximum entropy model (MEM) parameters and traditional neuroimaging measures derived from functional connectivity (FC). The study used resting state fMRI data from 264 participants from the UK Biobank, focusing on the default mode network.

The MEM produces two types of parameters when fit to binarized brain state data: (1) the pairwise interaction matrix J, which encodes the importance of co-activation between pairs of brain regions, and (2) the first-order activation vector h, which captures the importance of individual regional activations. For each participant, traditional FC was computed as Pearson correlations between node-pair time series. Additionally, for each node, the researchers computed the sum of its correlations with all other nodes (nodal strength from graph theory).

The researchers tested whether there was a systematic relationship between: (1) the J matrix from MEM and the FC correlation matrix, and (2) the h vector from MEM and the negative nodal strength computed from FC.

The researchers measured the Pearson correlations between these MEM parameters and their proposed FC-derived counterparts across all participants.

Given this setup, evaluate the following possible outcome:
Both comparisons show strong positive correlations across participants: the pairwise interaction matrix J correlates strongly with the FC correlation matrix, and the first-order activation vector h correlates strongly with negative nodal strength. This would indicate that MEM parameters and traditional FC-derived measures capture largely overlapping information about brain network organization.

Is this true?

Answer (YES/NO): YES